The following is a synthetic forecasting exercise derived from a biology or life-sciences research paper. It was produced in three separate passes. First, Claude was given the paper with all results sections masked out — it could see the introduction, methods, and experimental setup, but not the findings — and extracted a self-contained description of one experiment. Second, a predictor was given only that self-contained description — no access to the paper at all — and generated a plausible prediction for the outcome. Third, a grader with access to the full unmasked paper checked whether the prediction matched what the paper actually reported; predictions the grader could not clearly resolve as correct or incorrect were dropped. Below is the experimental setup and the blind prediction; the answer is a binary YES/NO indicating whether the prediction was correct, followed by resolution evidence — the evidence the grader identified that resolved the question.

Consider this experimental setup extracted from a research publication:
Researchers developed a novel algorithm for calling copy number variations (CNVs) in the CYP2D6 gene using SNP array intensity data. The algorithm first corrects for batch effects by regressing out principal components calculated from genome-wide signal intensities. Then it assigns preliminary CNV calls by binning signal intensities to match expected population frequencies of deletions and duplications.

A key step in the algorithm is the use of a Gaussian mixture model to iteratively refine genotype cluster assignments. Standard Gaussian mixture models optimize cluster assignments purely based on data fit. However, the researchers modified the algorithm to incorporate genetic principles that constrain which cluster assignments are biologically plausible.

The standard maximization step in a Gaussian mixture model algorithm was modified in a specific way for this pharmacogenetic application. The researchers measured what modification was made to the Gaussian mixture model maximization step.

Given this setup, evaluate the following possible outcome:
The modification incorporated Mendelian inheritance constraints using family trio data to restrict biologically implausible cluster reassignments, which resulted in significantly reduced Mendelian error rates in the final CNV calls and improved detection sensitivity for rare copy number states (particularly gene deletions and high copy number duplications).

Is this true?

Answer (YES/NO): NO